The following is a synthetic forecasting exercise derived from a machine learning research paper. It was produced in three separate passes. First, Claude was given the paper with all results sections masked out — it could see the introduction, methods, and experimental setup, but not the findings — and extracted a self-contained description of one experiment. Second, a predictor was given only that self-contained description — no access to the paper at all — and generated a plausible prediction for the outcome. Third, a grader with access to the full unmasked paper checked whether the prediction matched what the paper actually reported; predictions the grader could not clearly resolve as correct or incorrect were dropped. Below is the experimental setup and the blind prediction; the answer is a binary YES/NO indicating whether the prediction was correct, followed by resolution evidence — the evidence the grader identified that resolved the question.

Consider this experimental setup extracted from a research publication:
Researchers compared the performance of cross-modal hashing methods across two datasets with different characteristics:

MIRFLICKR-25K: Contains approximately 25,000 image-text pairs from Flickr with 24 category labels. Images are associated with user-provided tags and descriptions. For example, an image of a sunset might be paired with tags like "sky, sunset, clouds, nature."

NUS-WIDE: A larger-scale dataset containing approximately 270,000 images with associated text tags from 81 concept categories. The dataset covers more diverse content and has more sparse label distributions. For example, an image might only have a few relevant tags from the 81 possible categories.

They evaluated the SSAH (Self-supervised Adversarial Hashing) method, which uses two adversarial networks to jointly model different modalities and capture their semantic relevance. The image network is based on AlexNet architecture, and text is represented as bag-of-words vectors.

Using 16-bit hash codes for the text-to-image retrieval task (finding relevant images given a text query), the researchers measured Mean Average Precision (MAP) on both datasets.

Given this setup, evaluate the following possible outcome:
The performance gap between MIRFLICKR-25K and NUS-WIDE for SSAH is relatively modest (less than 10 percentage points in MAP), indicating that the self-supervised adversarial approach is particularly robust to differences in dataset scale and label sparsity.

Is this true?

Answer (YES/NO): NO